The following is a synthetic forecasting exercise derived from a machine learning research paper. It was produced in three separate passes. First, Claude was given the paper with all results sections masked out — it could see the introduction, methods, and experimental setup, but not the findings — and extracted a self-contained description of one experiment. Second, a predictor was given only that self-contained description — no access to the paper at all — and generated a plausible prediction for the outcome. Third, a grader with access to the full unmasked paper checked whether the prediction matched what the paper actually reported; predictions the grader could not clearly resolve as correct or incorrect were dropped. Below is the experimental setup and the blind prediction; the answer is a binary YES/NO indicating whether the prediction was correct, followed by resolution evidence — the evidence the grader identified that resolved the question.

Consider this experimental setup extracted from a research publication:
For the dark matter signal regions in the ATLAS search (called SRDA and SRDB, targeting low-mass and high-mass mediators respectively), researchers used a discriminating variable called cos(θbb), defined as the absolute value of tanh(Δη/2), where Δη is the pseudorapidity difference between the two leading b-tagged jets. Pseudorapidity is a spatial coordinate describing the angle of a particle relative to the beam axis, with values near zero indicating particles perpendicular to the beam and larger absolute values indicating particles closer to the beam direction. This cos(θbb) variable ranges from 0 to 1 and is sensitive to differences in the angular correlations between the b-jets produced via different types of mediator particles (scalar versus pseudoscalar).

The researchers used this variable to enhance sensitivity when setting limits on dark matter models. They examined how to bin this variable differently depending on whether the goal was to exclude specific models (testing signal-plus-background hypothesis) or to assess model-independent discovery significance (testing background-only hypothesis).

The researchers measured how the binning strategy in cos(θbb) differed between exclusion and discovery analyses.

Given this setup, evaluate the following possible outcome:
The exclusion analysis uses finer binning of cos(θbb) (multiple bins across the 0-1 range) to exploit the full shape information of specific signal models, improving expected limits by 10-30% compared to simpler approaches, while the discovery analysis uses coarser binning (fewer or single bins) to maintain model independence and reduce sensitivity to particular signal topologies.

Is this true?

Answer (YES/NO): NO